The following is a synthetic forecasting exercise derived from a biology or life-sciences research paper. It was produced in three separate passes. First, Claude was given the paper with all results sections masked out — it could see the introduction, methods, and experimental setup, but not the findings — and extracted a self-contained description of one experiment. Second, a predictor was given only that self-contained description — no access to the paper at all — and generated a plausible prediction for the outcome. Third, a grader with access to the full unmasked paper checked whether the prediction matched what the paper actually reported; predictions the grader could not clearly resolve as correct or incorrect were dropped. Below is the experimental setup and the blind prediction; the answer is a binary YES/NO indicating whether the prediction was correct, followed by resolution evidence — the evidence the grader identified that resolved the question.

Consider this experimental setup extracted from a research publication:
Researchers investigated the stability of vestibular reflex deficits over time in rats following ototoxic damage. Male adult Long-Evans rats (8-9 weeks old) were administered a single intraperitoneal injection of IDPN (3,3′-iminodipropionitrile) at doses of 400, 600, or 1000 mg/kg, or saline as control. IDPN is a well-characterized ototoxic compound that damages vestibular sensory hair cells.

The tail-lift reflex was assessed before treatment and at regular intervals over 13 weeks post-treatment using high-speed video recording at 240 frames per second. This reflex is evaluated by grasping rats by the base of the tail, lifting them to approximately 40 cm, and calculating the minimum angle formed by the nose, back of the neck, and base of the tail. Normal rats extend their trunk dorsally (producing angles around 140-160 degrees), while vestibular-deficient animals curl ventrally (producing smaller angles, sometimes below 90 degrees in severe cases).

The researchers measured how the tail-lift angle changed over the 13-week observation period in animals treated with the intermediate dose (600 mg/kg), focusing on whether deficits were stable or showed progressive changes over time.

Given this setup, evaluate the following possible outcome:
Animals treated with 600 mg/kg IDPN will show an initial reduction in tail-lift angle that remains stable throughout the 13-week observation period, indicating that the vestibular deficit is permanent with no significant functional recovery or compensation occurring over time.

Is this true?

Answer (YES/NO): YES